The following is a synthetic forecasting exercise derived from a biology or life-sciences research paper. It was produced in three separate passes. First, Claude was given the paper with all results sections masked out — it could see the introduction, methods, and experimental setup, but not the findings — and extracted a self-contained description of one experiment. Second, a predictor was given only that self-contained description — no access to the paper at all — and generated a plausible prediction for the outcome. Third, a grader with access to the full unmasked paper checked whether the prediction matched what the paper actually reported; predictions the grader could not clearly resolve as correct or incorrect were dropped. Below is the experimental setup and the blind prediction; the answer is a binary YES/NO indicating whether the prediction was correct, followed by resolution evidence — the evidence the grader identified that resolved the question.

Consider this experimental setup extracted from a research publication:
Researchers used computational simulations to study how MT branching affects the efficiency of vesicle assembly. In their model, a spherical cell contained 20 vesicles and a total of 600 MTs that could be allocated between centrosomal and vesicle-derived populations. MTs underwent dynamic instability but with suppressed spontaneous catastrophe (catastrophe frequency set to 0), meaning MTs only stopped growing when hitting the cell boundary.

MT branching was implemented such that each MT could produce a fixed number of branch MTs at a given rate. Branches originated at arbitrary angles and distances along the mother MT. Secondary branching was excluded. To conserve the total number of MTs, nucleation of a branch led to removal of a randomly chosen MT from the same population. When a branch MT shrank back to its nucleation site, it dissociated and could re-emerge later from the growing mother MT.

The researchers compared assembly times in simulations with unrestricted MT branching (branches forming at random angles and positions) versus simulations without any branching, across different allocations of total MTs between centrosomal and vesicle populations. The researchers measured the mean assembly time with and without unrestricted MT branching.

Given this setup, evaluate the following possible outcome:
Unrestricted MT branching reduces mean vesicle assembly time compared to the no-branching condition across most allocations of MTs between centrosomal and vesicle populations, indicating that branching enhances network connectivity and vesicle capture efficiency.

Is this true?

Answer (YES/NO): NO